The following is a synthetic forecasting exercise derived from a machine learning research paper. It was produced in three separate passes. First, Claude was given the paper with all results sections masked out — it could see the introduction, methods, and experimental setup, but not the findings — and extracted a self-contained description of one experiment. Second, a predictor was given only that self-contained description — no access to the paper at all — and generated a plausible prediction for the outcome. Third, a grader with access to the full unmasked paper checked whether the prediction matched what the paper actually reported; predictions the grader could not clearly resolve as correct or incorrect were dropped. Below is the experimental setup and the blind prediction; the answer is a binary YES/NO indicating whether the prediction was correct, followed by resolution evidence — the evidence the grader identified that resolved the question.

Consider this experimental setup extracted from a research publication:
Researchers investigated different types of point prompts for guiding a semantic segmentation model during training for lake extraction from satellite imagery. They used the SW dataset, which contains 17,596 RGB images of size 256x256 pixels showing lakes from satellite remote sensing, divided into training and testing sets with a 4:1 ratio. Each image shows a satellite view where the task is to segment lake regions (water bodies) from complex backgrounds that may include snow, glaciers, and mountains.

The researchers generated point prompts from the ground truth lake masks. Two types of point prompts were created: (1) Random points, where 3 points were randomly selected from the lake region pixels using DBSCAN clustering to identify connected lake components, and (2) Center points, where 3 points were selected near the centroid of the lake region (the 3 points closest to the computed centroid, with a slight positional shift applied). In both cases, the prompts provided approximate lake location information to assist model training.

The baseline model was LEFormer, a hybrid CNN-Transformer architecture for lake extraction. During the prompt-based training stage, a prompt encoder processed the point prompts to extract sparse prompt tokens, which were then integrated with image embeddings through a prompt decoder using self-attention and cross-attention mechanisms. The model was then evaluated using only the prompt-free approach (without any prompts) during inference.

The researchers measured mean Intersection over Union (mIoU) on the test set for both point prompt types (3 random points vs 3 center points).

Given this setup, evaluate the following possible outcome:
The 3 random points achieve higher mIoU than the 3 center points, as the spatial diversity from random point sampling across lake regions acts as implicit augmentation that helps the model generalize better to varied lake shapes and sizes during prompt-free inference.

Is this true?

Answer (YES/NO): YES